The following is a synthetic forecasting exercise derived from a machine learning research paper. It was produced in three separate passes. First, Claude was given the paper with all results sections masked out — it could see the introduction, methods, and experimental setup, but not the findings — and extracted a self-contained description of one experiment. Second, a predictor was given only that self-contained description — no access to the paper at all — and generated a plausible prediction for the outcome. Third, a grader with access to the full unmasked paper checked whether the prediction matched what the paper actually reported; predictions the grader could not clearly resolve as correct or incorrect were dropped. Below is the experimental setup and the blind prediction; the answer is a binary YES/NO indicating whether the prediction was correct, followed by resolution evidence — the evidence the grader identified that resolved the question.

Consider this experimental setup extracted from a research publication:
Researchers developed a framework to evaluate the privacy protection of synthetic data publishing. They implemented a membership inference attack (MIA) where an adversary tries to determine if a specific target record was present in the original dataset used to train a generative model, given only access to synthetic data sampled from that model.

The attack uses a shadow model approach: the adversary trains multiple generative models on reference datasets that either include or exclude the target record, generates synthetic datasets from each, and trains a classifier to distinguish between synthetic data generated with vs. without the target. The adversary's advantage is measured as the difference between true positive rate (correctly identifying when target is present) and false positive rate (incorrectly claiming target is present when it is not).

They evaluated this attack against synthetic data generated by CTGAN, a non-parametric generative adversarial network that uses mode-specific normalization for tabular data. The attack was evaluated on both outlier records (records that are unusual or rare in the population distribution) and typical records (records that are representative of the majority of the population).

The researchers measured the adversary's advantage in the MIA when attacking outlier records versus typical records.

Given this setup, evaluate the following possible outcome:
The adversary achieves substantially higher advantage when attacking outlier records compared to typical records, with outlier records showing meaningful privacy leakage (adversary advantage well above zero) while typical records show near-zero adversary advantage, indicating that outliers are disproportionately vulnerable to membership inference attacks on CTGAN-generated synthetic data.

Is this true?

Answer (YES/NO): YES